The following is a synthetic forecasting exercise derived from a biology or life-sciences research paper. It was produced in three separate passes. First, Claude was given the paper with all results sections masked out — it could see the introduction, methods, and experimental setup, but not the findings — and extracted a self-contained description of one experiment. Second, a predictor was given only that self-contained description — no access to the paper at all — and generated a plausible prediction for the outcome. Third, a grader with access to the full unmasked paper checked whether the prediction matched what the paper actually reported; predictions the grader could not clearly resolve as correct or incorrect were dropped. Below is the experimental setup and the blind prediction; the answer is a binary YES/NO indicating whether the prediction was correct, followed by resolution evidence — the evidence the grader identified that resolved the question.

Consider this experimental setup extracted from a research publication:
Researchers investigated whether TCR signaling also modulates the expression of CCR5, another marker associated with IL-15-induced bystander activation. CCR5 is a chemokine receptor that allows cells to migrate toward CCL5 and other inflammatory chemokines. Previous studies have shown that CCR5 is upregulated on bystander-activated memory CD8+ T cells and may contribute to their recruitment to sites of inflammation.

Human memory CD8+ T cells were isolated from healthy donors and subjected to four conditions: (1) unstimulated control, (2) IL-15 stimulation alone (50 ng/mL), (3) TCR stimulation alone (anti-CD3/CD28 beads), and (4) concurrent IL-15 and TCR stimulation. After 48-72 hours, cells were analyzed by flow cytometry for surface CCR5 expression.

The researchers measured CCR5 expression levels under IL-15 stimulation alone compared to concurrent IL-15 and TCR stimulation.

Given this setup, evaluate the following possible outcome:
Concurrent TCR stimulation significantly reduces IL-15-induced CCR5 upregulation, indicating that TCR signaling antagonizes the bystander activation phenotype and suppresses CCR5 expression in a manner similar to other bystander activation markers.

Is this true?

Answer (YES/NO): YES